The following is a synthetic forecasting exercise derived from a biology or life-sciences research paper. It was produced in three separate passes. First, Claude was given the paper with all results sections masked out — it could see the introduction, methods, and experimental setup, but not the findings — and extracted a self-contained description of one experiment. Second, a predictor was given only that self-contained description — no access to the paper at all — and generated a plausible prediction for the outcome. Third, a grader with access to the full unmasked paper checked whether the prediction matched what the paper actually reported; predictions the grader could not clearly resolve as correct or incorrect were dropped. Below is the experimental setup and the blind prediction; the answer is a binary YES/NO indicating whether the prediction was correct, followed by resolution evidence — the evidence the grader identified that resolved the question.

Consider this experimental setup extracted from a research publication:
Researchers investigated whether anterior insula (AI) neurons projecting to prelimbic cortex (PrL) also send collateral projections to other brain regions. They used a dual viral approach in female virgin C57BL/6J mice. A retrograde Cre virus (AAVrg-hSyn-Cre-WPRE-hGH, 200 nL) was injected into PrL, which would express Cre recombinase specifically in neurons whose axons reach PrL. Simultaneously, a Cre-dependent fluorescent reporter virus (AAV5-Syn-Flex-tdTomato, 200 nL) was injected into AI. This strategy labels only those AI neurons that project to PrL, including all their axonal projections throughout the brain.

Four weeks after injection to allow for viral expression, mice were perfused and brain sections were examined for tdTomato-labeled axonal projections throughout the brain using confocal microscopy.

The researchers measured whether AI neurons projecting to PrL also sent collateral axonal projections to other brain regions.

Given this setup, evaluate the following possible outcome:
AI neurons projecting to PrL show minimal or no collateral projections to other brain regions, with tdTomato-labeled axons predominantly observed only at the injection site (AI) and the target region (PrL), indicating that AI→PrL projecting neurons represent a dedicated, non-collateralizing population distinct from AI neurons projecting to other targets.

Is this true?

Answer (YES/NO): YES